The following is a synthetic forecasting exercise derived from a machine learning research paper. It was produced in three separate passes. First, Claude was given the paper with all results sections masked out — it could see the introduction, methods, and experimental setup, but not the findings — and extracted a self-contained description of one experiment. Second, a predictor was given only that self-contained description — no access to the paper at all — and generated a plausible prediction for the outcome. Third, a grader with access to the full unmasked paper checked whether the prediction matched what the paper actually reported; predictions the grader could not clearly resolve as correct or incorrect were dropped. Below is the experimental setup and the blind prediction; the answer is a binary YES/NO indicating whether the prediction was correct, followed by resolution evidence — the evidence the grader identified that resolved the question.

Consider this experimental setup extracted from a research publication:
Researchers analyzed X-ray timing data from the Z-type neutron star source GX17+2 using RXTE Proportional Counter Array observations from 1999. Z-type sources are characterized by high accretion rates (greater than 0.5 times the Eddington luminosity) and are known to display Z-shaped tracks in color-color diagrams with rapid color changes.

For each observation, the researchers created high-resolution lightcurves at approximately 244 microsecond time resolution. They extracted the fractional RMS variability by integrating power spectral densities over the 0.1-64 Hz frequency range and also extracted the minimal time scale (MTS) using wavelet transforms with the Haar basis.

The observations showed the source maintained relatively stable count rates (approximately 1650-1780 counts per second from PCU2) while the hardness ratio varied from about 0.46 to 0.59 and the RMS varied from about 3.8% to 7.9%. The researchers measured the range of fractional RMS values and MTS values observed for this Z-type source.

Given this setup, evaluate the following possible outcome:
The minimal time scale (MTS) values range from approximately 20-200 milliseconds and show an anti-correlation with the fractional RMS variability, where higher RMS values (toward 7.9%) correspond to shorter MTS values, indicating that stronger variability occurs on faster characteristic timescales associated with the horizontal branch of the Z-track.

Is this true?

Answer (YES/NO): NO